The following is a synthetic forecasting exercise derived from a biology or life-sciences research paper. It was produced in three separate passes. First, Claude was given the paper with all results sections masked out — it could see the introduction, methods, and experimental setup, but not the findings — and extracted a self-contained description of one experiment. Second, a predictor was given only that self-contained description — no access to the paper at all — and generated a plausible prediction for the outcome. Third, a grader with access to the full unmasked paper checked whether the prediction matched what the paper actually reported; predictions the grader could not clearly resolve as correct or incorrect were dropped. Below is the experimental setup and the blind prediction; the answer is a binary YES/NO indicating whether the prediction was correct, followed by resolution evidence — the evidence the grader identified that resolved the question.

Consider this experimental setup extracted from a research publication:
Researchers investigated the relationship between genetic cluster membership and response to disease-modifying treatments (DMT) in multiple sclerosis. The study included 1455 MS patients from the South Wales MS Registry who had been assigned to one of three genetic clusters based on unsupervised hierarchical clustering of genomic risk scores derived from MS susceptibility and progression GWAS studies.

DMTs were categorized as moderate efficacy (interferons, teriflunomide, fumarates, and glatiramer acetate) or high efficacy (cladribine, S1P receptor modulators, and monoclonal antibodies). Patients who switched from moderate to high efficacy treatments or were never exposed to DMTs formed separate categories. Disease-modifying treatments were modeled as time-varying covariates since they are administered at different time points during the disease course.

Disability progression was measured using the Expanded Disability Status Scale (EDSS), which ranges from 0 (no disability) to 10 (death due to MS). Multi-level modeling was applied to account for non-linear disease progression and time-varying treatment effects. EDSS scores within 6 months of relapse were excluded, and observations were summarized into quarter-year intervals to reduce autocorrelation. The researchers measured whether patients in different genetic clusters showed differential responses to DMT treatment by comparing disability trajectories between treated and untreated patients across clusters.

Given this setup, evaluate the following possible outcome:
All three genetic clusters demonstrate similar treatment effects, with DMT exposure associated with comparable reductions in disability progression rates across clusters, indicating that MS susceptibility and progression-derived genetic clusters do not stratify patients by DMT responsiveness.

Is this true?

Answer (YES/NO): NO